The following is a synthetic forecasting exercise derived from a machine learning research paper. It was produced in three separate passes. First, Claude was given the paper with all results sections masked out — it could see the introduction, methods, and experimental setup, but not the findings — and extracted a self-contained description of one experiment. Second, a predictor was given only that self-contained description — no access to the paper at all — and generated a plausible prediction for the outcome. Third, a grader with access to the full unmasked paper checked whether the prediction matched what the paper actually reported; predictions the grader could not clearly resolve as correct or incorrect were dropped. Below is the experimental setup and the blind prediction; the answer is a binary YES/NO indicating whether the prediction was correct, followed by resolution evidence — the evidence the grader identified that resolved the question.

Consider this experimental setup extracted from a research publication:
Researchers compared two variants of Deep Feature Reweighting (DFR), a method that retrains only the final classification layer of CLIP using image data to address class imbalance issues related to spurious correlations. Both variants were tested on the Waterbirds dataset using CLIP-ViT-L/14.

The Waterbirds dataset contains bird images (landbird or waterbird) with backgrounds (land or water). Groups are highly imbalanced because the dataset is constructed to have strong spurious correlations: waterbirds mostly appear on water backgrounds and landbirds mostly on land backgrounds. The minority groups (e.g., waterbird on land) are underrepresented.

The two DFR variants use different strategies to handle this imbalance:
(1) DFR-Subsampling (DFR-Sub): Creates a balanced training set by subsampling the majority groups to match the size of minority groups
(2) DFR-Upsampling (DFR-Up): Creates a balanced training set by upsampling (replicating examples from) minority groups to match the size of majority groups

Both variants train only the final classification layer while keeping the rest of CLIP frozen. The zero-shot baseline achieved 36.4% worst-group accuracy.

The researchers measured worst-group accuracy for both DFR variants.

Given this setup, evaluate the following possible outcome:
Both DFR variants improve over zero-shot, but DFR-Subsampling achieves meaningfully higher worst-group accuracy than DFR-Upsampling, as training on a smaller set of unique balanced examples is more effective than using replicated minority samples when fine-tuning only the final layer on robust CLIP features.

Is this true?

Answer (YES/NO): NO